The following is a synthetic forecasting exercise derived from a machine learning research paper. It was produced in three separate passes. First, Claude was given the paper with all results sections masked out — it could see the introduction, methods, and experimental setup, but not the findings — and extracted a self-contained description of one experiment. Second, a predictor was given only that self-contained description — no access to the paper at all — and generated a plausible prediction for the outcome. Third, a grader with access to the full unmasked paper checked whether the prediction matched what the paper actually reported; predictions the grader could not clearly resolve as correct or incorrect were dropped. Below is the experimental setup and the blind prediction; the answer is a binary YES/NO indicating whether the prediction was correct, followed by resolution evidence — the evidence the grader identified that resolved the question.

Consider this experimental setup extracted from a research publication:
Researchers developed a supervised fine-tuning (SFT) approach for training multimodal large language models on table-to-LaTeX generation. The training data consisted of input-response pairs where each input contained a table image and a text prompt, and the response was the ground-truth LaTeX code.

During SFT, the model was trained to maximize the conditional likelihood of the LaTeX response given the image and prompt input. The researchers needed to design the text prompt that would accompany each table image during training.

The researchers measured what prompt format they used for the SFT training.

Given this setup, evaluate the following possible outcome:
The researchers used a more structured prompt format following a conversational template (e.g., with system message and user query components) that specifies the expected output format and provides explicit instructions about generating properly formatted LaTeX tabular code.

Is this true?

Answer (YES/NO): NO